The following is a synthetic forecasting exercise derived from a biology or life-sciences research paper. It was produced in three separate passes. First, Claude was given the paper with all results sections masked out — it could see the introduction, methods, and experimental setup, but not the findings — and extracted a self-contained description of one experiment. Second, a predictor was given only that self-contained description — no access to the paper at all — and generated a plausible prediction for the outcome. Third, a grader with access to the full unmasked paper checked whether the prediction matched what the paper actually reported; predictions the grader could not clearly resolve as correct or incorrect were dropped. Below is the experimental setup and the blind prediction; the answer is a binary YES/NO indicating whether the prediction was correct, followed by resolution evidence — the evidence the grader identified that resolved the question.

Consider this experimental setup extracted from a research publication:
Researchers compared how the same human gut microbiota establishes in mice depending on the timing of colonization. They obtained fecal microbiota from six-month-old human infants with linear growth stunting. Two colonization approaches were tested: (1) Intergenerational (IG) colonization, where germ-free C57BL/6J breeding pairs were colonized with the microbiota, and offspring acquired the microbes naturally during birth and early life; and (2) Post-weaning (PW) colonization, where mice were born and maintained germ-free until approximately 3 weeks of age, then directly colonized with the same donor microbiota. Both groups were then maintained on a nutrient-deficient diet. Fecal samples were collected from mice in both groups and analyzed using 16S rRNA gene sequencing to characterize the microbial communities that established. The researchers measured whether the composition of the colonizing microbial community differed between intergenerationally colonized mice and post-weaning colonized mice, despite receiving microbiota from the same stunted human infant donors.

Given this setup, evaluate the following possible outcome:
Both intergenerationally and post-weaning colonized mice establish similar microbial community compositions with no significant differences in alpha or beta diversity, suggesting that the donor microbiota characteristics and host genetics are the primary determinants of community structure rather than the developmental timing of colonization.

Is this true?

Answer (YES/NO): NO